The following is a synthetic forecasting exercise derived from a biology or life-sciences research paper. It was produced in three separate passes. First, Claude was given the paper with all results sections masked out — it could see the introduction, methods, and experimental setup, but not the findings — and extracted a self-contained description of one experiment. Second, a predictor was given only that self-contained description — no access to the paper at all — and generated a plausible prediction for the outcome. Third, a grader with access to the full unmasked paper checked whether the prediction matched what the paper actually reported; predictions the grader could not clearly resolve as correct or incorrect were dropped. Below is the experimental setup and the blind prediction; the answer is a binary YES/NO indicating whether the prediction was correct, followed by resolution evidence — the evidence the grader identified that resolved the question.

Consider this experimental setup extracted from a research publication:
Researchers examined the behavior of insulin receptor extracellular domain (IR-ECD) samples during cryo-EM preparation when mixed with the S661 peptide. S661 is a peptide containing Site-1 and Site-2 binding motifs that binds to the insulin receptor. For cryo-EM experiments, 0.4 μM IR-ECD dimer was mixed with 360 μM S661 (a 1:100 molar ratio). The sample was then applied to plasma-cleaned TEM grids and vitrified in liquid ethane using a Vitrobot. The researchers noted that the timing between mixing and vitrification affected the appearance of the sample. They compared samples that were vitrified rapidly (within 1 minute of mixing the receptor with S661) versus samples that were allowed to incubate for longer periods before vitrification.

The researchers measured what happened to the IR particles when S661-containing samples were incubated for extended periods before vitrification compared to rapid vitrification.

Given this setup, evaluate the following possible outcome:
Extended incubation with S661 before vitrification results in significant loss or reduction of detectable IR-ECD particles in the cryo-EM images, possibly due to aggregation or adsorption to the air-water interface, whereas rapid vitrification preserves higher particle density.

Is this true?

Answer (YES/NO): YES